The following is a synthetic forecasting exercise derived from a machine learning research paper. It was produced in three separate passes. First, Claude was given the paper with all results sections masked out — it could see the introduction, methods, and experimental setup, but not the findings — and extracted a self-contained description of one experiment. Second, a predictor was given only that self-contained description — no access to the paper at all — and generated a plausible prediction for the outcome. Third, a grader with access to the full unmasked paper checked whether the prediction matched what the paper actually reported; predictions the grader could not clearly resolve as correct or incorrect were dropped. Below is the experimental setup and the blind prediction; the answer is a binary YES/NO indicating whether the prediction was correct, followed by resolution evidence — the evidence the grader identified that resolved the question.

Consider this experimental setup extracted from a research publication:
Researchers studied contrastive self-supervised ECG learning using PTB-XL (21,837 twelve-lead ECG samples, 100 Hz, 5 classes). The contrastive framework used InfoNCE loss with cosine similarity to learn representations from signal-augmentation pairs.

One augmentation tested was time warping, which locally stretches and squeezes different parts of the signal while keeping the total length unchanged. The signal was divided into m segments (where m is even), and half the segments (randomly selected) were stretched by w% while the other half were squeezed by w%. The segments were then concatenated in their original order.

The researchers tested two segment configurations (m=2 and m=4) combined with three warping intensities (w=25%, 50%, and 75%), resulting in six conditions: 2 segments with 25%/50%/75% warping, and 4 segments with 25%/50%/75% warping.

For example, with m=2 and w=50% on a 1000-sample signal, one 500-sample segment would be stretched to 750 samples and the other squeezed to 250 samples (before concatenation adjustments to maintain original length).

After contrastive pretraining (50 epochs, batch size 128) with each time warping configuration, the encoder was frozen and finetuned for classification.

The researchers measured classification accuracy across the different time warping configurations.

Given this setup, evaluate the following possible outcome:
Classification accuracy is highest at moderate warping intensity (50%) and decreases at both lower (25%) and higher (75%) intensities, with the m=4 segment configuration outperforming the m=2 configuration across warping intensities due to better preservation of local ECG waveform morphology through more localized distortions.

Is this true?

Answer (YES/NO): NO